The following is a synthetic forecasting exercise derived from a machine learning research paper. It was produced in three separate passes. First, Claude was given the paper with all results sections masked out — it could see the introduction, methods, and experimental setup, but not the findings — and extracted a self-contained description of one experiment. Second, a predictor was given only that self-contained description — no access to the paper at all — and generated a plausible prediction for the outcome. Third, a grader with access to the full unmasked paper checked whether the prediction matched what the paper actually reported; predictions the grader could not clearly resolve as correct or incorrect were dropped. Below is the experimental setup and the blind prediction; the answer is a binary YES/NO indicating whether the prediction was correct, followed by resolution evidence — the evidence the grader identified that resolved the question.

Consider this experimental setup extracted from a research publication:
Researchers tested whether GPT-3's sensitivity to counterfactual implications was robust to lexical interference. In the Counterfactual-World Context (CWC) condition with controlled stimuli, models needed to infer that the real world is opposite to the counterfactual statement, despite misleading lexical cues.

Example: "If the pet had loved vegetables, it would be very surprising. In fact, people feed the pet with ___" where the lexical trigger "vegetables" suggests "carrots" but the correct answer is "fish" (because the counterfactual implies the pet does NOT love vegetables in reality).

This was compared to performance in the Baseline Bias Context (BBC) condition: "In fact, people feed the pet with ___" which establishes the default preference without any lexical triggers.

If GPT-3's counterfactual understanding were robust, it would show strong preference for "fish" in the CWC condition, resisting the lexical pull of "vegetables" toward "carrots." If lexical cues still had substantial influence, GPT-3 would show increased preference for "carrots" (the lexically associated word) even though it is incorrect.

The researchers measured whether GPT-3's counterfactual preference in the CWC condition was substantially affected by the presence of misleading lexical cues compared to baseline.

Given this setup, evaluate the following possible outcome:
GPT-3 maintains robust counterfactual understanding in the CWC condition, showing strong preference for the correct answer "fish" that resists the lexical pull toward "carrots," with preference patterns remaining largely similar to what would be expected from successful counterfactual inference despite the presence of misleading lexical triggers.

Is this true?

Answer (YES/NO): NO